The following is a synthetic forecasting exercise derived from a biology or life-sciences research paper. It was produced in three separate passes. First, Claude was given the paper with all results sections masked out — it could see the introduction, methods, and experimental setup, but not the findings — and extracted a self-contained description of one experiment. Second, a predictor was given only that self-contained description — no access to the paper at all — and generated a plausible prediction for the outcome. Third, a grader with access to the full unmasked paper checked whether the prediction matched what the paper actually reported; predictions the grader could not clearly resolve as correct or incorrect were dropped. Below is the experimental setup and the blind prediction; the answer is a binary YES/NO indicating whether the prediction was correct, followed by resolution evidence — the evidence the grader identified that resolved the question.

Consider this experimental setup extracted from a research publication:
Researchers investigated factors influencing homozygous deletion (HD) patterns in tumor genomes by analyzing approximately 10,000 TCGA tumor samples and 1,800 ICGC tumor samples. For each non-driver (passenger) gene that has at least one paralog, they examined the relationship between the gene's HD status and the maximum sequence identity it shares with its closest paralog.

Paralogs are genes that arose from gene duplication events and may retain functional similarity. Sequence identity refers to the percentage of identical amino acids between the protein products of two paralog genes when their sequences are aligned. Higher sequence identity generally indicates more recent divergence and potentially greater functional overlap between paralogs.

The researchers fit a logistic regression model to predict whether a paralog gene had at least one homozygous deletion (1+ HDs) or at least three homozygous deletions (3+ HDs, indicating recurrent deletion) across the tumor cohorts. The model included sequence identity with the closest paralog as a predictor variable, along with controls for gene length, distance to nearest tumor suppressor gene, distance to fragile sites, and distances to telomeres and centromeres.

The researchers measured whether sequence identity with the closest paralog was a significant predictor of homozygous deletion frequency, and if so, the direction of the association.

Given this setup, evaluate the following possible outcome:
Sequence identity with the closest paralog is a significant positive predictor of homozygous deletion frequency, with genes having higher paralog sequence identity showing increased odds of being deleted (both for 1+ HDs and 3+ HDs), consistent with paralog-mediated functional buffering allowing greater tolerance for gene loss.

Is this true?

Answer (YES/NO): YES